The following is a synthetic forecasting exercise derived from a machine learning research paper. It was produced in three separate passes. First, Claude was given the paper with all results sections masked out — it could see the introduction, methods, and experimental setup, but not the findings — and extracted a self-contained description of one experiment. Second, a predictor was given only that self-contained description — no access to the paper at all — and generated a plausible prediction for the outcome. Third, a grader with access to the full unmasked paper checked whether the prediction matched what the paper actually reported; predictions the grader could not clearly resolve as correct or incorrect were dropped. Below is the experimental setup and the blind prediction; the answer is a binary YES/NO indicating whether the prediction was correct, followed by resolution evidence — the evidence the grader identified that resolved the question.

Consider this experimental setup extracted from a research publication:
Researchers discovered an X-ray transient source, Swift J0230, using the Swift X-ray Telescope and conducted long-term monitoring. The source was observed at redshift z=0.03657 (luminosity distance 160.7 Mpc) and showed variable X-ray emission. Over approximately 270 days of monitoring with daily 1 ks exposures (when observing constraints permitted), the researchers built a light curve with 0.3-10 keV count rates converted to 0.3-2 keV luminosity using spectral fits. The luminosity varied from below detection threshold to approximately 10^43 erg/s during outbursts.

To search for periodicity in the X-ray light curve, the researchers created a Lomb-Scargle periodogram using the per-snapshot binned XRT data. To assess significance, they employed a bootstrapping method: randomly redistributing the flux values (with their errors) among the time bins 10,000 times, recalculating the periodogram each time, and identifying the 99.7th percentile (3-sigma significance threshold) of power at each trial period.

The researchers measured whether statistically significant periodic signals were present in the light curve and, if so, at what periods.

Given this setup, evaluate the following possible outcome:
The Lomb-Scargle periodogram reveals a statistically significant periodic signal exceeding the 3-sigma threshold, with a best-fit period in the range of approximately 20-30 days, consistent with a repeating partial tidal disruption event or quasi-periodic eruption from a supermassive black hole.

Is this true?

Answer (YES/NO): YES